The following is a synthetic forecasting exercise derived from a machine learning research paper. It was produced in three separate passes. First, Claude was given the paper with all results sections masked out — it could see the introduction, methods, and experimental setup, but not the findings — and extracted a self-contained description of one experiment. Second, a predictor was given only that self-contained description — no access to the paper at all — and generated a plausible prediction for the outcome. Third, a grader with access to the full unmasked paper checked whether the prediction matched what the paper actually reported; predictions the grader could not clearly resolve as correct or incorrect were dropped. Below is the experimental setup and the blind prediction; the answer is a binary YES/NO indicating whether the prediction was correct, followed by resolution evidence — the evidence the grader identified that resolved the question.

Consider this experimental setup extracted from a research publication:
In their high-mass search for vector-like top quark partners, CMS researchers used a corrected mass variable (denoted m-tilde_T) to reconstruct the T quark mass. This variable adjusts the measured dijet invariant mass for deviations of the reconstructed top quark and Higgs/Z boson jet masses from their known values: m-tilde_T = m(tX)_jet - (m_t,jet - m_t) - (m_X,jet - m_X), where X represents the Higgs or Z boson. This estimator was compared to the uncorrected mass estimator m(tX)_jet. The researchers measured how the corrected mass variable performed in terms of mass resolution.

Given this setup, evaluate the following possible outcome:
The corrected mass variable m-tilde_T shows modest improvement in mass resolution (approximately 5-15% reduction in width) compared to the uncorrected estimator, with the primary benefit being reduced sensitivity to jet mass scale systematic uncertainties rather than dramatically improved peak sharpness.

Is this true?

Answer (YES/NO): NO